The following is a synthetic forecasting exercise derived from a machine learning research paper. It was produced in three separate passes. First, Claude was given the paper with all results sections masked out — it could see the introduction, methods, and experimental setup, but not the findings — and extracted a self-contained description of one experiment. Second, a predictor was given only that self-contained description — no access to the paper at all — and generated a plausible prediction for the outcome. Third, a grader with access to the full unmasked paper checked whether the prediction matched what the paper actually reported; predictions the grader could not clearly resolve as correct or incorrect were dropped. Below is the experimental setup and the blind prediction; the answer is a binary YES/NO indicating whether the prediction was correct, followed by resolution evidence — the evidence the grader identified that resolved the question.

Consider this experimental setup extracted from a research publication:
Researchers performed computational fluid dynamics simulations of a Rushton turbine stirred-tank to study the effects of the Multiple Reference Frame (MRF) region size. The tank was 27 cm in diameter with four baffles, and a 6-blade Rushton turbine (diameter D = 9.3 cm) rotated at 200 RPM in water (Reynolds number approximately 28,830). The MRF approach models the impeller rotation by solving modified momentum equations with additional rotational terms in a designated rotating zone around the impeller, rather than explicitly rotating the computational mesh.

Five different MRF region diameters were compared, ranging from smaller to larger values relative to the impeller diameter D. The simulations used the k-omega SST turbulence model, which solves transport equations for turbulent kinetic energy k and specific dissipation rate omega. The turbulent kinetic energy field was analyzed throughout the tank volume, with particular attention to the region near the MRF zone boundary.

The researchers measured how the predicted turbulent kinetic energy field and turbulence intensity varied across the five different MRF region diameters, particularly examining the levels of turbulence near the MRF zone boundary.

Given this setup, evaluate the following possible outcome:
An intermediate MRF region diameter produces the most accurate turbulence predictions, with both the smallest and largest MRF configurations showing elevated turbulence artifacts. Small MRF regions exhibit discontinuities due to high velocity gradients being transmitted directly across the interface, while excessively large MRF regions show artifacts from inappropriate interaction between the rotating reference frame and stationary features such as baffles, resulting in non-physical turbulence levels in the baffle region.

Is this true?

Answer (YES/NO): NO